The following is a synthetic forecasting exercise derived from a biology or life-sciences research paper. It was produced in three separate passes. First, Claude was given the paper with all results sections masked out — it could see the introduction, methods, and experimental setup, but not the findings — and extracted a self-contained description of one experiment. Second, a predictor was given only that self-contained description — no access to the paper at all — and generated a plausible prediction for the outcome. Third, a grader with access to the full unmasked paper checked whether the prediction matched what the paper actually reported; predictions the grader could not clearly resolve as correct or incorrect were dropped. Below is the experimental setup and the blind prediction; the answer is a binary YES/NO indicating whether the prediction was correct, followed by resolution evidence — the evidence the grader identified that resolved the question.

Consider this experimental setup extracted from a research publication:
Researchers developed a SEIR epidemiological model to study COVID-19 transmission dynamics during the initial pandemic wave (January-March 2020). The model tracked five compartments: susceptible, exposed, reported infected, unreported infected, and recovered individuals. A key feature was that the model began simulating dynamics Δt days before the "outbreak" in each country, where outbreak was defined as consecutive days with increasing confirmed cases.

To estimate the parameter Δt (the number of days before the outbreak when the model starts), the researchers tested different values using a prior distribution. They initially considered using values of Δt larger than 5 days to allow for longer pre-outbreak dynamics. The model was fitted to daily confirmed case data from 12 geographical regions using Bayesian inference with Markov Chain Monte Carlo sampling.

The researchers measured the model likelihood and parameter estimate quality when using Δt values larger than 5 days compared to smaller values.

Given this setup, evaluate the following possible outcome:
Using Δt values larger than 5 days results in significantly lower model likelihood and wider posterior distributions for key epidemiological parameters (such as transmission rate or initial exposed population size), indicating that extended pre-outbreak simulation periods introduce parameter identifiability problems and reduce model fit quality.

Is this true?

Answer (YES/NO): NO